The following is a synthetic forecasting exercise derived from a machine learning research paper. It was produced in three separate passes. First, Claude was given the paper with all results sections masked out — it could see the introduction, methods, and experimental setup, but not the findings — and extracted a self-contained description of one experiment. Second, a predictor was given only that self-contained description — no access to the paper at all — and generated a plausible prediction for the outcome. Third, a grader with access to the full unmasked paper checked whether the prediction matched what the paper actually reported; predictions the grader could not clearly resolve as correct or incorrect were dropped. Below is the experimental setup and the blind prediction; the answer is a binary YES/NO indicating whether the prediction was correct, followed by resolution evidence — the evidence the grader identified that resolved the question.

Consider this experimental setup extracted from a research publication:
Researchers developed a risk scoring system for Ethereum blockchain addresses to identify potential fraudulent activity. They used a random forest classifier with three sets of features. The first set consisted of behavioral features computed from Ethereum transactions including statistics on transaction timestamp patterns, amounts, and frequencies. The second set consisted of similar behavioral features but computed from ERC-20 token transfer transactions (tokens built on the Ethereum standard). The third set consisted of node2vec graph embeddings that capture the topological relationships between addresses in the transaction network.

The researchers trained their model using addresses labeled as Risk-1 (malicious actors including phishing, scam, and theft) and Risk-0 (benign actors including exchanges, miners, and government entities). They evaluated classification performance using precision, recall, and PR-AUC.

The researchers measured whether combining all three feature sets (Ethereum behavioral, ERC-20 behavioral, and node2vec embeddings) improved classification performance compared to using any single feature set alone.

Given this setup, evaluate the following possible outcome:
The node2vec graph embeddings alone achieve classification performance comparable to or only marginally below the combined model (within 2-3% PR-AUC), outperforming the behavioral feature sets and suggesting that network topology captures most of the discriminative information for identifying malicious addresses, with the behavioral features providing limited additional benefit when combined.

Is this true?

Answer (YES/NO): NO